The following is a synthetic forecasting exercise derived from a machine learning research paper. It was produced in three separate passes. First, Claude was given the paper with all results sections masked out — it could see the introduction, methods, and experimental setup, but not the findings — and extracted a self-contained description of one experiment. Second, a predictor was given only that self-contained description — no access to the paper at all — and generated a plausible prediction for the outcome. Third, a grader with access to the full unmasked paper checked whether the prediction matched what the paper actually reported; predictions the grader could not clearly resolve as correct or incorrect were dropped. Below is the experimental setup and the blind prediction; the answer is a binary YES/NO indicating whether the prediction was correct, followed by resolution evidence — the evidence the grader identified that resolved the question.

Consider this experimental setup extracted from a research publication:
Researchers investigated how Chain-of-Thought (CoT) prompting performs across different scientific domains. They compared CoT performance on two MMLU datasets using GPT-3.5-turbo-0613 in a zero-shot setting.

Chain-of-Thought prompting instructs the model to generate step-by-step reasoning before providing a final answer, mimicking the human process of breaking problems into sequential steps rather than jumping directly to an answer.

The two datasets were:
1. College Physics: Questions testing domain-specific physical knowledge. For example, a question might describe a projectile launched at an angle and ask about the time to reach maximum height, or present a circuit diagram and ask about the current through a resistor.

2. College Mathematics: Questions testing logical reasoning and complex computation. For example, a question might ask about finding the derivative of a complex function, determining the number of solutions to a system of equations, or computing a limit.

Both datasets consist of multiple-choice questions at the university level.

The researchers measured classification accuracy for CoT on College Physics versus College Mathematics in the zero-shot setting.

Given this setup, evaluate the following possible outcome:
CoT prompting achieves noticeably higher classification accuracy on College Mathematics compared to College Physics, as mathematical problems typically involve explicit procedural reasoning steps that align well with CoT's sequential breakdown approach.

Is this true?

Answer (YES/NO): NO